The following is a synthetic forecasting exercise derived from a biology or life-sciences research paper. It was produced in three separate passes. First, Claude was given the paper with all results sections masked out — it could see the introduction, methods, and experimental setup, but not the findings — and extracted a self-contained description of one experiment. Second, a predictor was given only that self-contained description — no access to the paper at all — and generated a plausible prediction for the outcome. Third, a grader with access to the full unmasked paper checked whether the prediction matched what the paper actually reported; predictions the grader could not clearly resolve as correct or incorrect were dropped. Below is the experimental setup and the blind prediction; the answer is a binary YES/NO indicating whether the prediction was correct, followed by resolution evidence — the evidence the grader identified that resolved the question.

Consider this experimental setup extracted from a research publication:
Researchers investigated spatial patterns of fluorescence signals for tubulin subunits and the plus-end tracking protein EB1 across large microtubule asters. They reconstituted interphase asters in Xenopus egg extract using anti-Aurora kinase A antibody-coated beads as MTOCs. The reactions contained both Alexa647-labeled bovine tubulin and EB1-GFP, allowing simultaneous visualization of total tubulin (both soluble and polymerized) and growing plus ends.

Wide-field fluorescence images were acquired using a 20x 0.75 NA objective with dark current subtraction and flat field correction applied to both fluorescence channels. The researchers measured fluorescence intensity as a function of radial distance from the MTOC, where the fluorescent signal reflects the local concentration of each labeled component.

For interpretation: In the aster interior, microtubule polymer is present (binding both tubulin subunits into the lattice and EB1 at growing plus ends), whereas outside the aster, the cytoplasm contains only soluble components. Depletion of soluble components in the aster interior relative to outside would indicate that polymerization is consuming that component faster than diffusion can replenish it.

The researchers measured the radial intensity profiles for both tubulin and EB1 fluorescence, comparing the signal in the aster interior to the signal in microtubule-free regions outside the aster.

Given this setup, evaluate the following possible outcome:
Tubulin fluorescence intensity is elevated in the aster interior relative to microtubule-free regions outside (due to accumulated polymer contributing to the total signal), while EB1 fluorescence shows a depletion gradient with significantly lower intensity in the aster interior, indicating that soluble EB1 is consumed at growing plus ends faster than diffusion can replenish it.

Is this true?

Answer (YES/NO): NO